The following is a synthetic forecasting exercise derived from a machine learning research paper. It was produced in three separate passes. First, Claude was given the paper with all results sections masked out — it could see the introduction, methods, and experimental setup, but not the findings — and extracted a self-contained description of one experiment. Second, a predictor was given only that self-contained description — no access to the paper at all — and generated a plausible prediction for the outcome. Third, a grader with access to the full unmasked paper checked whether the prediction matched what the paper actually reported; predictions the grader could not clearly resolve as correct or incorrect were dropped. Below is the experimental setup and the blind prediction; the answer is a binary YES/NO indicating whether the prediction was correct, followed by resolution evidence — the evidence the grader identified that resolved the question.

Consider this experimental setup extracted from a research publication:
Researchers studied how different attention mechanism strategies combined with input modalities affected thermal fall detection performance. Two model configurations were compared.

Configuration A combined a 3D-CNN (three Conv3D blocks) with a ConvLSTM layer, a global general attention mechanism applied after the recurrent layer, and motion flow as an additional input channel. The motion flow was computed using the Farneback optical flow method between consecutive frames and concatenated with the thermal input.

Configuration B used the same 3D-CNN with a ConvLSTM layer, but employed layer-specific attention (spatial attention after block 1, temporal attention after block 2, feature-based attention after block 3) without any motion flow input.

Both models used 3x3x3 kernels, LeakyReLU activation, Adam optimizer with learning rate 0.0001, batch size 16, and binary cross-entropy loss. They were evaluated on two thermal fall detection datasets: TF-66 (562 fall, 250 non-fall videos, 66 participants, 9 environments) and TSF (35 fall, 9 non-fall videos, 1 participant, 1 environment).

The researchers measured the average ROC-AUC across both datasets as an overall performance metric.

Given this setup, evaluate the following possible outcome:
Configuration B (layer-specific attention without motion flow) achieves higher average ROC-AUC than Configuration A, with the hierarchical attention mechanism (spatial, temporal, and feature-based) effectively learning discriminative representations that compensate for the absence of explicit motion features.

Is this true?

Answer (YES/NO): YES